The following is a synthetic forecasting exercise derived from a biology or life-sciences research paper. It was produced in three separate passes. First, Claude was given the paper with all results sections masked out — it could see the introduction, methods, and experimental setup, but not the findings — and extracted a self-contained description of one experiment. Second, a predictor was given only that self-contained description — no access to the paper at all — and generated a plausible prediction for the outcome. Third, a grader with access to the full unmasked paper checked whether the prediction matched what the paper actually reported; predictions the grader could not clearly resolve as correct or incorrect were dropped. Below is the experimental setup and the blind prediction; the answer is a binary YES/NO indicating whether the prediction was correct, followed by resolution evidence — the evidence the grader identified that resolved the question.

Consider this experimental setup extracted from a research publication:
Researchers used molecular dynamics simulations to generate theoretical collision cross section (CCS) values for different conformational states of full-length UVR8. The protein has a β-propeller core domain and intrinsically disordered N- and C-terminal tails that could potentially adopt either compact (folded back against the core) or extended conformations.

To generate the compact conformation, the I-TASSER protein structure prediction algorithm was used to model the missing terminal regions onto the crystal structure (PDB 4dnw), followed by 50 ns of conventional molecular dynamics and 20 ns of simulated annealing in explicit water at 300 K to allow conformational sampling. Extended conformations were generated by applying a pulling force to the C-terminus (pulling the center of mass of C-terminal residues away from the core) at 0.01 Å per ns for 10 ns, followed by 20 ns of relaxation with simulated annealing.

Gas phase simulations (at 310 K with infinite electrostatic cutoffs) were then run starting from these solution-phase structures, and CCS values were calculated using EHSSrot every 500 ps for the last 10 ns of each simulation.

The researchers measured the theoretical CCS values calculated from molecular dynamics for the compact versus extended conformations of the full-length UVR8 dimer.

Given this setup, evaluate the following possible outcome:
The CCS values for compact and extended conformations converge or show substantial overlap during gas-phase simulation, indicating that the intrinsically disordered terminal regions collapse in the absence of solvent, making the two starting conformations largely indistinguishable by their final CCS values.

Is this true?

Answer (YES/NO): NO